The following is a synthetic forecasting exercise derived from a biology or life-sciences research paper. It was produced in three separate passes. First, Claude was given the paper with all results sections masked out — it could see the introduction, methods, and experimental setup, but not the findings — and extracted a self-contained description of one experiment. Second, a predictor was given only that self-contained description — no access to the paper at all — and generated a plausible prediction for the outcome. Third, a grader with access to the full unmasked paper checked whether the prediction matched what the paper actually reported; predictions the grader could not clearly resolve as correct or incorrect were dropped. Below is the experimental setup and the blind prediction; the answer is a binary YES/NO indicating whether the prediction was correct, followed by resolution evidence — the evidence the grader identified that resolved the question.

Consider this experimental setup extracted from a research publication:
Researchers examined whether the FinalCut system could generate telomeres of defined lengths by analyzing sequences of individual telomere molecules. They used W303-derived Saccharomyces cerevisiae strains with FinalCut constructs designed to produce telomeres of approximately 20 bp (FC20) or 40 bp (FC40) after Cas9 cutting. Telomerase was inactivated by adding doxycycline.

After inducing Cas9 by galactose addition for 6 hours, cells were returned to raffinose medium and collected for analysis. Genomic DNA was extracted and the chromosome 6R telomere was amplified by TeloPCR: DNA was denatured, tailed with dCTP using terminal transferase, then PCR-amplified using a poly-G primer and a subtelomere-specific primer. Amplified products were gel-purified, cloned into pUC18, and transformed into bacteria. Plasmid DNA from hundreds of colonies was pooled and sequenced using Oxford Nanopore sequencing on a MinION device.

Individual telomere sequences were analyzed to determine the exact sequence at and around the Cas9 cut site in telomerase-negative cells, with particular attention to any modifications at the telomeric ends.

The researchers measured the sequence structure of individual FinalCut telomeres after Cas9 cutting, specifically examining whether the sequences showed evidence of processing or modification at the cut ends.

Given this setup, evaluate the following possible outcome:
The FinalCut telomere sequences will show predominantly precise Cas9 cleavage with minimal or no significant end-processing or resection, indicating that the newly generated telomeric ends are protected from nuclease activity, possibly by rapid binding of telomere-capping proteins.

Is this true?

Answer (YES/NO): NO